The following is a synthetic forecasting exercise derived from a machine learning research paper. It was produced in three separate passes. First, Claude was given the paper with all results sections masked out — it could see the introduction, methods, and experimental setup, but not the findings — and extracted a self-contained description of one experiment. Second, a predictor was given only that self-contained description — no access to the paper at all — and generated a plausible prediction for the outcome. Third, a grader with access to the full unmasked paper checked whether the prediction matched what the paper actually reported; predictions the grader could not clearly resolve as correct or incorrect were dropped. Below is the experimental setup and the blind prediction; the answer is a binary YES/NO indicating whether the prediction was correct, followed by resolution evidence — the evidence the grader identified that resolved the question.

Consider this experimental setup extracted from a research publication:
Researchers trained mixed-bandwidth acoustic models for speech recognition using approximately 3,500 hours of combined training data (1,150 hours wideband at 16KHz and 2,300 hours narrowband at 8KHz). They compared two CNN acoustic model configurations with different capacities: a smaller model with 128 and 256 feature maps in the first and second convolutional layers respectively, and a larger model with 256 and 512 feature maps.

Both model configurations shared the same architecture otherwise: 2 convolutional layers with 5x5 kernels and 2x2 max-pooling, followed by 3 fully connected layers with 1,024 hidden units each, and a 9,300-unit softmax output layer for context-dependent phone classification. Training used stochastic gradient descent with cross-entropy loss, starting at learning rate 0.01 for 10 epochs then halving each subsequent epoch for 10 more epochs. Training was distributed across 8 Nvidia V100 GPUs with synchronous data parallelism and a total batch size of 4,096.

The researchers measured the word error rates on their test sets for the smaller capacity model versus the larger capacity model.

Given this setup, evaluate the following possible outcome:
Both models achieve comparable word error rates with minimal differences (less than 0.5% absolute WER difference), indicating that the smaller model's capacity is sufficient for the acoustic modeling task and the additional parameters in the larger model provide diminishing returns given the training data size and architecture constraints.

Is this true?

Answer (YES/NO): YES